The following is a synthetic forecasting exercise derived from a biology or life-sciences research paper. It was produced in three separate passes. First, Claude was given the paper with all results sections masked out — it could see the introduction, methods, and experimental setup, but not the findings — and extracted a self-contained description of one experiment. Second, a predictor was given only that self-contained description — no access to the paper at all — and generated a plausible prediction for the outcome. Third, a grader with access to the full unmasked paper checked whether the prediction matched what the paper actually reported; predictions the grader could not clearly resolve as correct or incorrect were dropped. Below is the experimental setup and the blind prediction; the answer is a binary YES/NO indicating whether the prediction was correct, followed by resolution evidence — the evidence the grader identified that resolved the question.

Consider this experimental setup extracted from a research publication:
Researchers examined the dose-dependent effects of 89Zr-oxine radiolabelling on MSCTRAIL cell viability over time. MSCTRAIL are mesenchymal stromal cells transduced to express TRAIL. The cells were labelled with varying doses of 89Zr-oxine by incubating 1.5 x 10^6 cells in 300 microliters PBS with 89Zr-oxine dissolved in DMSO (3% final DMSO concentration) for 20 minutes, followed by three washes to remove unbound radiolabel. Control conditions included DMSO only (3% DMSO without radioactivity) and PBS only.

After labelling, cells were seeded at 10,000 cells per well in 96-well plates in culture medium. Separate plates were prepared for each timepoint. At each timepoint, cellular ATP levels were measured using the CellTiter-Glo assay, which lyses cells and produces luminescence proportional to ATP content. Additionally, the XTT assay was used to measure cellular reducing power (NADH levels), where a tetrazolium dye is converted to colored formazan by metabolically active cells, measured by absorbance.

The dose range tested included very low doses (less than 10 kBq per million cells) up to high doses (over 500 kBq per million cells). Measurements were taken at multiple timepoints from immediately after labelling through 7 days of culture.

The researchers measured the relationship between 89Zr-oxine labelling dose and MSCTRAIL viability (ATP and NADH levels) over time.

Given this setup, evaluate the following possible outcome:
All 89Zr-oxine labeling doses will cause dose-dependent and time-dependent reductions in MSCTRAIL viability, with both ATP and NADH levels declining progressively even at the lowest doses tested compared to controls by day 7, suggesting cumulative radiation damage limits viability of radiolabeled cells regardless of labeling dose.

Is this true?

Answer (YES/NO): YES